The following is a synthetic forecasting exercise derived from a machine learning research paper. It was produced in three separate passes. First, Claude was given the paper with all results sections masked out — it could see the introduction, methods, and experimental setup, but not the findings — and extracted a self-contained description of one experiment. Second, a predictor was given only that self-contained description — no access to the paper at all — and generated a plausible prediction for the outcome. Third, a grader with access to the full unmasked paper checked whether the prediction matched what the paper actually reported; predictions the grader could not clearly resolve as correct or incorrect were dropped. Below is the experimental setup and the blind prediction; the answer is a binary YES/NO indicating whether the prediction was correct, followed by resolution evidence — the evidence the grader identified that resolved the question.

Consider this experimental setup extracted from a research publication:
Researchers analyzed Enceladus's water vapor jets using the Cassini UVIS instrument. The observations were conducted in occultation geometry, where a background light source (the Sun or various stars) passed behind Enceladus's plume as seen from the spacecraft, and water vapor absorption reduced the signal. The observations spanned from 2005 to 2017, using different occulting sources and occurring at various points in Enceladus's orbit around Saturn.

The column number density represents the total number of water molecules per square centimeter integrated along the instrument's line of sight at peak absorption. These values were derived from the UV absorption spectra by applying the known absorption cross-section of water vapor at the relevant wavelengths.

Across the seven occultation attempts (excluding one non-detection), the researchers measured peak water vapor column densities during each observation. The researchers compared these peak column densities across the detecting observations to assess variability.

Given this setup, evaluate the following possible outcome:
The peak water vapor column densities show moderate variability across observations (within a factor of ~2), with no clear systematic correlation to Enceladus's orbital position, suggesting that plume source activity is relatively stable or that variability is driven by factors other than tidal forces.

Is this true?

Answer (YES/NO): YES